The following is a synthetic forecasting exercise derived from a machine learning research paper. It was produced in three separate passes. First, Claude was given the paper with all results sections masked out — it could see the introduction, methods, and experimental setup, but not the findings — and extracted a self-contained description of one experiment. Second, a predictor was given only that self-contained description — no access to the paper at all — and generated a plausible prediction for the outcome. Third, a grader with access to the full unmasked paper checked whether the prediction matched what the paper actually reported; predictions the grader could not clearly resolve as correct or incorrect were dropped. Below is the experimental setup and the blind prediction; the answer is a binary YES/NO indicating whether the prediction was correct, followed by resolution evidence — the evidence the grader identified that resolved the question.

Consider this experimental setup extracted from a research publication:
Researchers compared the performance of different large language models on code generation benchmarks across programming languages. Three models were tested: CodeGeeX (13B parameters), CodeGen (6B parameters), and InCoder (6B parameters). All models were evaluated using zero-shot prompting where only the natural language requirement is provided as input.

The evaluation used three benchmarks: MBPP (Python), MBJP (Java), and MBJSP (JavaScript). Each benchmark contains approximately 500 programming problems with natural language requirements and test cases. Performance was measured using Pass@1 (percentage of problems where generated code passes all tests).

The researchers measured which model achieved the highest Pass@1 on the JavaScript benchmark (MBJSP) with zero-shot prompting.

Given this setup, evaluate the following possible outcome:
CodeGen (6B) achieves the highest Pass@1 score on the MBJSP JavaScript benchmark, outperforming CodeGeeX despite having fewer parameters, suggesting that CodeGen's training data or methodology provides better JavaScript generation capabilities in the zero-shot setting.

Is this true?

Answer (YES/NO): YES